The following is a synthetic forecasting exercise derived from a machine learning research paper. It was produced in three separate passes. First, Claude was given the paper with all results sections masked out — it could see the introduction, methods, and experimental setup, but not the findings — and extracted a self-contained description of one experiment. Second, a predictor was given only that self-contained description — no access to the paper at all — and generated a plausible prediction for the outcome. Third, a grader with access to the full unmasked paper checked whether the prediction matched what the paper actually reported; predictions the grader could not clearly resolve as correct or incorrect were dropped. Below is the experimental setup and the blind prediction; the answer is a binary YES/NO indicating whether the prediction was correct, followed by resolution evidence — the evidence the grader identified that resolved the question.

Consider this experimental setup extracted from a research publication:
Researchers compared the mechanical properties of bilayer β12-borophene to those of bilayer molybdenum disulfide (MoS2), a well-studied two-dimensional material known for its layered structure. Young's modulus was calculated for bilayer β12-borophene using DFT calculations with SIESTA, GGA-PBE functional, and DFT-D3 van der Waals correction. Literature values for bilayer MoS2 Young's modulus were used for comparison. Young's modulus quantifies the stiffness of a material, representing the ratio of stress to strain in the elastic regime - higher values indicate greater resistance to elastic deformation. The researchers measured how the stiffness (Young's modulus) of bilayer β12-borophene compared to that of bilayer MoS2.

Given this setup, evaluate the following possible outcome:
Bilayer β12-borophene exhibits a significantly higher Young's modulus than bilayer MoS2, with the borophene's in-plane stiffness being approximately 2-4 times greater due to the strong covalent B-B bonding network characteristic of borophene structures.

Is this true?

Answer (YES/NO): NO